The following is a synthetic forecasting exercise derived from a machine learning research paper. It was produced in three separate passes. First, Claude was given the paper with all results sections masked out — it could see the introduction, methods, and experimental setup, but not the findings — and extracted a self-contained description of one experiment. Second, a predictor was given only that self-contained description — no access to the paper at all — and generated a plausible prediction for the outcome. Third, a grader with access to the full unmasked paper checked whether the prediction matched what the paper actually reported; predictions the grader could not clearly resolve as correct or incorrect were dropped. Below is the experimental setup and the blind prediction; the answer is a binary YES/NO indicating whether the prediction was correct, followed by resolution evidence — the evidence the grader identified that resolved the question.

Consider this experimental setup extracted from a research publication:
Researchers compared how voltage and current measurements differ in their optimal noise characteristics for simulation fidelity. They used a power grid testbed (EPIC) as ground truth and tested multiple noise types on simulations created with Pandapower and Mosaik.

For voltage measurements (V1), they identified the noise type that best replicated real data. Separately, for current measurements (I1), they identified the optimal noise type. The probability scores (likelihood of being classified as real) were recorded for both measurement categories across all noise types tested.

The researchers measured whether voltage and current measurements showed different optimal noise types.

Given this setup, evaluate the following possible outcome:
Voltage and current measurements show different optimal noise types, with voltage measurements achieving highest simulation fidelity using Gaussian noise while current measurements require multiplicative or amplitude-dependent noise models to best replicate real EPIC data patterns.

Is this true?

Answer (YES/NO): NO